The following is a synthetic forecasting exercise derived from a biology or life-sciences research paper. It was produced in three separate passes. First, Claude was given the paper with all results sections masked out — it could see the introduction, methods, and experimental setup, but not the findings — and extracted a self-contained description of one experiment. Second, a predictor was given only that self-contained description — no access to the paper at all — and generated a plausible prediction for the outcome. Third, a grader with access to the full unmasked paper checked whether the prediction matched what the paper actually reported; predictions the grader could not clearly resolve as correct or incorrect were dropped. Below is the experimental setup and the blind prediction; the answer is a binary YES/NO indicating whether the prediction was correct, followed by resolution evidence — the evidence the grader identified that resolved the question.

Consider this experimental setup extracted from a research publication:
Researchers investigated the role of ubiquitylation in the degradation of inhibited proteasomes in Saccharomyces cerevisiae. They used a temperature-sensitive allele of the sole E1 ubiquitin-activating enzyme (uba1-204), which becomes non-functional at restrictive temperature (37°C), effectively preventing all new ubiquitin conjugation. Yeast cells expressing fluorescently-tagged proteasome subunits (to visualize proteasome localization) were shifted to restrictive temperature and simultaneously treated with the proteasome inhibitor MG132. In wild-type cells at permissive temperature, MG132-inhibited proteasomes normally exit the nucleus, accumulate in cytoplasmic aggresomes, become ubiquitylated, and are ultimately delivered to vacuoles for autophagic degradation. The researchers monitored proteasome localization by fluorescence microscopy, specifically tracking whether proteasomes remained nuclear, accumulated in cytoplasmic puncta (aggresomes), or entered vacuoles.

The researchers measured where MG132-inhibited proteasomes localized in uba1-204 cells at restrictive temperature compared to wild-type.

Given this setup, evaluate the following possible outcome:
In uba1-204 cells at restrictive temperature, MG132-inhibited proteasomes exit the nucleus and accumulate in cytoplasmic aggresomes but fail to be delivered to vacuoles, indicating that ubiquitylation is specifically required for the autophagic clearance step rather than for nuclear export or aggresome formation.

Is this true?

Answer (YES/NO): NO